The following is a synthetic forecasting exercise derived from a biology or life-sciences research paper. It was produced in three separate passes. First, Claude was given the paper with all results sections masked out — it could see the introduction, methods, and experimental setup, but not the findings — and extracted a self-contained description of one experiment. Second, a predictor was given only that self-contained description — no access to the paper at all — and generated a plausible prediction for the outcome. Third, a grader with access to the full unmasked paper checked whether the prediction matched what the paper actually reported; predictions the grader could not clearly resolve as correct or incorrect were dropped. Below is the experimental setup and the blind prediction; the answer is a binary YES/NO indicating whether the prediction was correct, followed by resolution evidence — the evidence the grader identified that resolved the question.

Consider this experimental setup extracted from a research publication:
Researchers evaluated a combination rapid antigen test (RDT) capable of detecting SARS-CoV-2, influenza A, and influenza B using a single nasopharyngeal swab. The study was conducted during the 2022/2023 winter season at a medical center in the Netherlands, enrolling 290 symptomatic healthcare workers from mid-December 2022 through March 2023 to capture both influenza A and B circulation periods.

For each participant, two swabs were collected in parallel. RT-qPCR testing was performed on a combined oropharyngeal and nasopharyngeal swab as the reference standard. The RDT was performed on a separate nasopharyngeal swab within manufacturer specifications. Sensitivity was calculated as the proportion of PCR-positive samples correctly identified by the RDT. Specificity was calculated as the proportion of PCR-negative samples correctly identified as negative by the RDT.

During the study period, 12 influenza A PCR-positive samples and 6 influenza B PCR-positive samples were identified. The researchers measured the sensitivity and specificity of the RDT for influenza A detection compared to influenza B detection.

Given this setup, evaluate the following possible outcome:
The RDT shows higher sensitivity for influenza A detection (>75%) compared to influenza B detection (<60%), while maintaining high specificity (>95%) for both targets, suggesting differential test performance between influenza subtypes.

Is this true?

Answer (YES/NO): NO